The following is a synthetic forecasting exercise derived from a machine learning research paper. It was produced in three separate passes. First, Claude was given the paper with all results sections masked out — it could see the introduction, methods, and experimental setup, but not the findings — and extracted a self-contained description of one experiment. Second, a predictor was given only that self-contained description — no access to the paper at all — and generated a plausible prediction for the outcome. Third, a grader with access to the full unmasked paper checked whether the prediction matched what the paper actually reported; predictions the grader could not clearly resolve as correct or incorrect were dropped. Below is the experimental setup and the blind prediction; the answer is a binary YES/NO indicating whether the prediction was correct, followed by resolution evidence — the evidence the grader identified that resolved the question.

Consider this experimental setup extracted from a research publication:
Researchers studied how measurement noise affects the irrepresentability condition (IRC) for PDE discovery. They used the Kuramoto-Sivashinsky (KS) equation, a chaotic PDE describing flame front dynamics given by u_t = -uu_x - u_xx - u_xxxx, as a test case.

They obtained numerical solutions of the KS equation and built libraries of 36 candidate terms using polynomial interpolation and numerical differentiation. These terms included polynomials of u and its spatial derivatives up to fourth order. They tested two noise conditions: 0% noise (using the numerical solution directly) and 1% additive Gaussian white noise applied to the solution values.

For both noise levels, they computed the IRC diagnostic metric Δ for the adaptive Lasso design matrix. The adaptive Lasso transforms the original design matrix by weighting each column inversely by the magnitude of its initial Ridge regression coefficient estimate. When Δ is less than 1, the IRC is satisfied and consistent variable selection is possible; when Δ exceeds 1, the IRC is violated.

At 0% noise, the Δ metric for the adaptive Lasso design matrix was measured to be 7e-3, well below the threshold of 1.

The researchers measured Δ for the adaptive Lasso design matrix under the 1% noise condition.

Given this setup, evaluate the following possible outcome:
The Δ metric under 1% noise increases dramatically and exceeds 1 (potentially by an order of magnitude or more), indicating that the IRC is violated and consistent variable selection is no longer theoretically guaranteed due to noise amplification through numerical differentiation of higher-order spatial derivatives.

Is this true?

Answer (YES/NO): YES